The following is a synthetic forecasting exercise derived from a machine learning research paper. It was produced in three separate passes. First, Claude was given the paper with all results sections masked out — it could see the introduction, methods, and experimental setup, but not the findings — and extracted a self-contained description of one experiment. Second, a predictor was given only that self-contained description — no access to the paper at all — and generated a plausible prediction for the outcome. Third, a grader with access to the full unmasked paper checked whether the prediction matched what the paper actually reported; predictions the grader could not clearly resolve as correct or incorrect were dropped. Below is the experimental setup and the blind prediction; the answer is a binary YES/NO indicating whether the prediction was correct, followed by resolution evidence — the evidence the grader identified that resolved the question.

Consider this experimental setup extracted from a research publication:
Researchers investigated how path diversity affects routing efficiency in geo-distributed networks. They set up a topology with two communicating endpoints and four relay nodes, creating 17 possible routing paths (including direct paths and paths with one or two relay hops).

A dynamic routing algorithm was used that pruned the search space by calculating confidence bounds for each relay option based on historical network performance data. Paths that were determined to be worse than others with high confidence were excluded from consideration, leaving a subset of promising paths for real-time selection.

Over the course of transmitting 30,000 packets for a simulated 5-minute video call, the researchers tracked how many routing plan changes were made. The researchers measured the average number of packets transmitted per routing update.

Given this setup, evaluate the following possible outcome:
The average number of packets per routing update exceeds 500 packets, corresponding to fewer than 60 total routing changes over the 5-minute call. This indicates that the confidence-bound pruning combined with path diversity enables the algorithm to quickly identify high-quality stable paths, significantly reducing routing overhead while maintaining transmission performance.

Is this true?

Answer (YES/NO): NO